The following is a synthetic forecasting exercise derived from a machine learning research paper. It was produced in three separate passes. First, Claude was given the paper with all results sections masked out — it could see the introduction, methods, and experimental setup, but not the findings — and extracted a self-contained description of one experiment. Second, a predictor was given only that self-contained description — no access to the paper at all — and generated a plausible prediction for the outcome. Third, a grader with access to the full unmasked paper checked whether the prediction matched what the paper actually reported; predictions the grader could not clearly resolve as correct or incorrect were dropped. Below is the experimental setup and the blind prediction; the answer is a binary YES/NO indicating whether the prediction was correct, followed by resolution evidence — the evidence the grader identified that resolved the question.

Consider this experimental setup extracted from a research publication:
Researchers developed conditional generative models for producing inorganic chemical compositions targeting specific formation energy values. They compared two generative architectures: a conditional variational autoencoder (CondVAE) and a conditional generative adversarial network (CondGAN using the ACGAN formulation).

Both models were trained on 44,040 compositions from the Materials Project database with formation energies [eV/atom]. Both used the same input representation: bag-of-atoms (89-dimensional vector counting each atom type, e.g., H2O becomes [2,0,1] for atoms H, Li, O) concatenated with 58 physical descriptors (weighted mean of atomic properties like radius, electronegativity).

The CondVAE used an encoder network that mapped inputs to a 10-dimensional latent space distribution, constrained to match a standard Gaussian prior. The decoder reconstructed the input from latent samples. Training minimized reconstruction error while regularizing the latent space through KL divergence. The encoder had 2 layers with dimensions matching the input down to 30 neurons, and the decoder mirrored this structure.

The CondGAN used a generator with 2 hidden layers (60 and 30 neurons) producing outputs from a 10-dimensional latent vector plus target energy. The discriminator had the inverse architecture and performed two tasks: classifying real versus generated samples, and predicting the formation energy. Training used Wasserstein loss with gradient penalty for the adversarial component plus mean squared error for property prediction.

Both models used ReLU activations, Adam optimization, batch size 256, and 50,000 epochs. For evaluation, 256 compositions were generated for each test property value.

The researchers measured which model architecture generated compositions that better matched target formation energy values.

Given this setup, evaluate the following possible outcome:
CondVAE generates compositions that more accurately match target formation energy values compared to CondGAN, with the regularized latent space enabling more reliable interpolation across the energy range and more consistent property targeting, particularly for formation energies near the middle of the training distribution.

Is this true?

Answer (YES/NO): NO